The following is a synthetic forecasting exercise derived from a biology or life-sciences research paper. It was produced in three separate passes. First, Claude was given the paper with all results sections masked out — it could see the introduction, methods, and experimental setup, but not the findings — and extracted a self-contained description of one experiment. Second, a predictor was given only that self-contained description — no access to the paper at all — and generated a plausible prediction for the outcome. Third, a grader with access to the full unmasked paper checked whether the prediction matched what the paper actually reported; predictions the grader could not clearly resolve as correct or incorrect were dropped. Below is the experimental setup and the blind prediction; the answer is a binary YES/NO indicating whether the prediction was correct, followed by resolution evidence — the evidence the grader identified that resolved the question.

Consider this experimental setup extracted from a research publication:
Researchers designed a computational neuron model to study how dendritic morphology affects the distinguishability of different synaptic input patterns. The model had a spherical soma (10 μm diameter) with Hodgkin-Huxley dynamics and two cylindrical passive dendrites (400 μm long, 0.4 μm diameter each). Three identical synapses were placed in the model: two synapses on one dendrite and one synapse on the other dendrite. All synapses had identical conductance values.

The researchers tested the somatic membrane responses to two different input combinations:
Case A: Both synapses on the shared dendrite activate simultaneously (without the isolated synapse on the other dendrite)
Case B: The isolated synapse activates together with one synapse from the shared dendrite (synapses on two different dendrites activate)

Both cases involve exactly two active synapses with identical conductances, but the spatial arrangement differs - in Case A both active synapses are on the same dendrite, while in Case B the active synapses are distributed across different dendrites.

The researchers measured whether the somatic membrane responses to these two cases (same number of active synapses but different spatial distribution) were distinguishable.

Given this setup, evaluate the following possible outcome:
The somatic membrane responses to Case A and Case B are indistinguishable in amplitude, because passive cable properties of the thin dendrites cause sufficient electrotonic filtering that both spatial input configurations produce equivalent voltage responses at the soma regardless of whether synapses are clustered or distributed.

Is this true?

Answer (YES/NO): NO